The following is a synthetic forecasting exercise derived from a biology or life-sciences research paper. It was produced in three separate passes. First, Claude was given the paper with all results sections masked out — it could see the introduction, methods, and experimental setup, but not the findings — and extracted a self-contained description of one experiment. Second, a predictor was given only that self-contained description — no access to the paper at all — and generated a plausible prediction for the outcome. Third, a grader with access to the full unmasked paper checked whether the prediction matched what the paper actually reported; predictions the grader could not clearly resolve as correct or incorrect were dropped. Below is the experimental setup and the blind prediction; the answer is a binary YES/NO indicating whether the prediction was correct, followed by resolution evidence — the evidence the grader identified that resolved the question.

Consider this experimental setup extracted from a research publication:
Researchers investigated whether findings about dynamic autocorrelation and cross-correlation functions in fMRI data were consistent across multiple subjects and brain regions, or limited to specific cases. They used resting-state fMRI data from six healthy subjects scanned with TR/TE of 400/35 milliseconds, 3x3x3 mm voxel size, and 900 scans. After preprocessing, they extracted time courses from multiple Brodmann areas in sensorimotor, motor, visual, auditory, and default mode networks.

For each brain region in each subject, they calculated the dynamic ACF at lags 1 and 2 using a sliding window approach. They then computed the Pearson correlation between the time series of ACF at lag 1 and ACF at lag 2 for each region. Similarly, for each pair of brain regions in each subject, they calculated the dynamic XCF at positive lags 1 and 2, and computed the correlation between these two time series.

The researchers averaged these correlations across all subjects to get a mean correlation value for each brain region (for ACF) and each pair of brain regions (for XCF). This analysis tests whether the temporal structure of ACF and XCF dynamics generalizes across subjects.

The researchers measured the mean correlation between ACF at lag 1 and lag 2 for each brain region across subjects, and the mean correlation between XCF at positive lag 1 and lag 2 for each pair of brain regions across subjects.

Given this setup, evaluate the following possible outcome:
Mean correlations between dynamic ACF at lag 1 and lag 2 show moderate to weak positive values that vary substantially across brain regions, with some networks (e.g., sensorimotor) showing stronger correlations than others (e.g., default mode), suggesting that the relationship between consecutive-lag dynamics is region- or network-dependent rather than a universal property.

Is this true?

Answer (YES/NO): NO